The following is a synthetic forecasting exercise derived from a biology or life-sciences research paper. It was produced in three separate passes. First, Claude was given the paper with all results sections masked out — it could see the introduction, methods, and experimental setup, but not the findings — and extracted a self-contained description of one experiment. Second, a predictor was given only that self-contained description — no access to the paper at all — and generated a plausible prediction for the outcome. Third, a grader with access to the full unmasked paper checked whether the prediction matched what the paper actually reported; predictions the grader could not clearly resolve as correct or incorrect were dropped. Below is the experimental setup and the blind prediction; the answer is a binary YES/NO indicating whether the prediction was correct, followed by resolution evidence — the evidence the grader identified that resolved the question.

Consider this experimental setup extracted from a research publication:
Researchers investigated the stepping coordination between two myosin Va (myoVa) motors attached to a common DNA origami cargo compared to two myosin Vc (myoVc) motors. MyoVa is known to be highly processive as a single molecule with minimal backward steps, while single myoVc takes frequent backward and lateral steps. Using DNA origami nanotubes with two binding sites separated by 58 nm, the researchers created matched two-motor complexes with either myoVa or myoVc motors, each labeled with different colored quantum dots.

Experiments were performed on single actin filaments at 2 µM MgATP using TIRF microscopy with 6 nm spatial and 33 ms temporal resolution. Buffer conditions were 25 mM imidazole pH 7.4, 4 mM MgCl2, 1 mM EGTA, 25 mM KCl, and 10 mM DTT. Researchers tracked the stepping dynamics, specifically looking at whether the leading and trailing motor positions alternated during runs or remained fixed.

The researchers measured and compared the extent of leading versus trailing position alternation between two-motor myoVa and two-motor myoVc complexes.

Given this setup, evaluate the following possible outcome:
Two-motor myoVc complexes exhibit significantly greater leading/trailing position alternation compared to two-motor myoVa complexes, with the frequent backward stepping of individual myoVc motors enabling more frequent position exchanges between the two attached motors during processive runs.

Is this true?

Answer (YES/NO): NO